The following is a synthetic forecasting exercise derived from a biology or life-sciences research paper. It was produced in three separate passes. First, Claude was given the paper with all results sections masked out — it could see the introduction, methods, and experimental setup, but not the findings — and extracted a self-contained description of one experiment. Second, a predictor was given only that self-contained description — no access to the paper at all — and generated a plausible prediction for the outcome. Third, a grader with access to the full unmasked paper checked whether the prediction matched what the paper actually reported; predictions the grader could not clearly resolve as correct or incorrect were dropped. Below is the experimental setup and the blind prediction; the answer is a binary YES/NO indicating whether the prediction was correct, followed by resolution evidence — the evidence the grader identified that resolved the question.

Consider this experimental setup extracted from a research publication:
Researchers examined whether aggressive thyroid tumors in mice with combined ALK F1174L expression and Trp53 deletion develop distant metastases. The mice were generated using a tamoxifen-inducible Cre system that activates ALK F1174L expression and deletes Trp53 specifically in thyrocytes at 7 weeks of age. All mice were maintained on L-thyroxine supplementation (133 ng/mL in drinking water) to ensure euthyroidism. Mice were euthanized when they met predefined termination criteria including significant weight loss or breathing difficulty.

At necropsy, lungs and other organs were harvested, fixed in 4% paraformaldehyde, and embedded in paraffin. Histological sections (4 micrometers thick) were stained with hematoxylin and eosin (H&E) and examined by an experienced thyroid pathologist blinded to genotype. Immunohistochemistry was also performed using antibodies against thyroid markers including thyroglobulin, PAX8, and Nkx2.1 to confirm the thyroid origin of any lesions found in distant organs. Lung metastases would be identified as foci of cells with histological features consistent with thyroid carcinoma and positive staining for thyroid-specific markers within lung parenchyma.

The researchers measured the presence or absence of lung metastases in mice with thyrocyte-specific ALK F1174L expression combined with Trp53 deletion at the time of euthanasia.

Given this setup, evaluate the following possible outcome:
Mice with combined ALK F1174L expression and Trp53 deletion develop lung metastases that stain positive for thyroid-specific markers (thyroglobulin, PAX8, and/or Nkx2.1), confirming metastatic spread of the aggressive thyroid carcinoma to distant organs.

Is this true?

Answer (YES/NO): NO